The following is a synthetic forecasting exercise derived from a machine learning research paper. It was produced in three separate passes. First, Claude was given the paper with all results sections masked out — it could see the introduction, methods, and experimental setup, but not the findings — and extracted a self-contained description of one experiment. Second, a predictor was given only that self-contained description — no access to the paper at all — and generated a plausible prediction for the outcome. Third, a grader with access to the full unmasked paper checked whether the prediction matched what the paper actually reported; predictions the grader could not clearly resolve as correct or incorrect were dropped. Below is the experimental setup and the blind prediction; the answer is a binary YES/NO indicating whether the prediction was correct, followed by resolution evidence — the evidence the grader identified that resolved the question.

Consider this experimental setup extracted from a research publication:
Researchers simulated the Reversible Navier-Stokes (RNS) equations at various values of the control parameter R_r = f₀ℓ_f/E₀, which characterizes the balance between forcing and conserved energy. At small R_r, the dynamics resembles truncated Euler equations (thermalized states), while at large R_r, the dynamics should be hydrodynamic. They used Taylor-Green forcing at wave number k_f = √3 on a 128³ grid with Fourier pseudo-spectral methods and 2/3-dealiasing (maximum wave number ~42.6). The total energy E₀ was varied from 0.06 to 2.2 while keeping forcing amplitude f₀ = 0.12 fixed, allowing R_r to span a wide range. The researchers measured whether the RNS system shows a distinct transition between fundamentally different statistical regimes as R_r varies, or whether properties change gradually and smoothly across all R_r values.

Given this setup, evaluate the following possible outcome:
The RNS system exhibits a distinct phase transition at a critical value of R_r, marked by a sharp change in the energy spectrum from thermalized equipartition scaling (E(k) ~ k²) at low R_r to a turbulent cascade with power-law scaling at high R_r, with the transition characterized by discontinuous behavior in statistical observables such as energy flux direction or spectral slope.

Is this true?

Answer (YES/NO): NO